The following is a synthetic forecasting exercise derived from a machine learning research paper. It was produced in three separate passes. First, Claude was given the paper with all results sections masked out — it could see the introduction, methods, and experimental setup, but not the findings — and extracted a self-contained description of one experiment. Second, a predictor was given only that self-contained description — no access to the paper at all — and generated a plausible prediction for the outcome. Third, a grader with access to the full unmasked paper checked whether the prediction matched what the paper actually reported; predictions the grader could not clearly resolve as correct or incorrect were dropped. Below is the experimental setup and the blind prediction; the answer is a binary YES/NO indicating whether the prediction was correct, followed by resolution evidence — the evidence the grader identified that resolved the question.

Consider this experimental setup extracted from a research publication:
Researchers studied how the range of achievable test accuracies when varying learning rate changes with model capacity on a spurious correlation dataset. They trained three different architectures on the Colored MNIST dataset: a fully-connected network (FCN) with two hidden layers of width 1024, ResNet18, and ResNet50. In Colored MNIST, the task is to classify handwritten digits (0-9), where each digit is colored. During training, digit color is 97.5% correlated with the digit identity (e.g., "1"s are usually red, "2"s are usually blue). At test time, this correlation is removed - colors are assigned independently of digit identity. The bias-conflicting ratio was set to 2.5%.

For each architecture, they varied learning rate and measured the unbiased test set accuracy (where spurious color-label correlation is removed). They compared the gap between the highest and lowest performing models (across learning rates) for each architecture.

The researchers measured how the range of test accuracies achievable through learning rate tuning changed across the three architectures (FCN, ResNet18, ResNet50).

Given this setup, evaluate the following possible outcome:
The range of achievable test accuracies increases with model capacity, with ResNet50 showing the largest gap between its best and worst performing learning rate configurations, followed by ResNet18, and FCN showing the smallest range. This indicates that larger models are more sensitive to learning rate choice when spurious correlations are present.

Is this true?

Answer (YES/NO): YES